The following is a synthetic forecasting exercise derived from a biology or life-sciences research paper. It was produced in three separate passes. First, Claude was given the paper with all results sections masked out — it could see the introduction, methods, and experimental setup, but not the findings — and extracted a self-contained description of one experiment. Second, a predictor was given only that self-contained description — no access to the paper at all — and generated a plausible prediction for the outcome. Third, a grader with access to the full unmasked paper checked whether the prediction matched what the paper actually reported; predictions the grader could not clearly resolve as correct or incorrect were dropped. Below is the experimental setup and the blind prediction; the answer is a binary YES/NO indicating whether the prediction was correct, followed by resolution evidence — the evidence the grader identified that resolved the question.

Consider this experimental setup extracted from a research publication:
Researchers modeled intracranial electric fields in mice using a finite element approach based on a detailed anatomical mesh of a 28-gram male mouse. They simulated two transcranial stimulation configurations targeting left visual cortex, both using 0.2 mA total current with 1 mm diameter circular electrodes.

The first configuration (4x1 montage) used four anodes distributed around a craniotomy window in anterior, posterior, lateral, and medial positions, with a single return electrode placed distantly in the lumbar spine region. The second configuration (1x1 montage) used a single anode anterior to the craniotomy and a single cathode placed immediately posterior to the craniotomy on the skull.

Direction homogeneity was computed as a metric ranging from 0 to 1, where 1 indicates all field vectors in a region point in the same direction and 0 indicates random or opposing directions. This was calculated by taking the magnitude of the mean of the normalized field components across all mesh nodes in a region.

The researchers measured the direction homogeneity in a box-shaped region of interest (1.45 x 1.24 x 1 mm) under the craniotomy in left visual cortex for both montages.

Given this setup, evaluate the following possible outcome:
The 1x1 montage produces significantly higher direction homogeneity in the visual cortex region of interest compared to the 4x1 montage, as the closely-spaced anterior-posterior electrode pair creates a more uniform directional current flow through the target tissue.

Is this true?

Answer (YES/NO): NO